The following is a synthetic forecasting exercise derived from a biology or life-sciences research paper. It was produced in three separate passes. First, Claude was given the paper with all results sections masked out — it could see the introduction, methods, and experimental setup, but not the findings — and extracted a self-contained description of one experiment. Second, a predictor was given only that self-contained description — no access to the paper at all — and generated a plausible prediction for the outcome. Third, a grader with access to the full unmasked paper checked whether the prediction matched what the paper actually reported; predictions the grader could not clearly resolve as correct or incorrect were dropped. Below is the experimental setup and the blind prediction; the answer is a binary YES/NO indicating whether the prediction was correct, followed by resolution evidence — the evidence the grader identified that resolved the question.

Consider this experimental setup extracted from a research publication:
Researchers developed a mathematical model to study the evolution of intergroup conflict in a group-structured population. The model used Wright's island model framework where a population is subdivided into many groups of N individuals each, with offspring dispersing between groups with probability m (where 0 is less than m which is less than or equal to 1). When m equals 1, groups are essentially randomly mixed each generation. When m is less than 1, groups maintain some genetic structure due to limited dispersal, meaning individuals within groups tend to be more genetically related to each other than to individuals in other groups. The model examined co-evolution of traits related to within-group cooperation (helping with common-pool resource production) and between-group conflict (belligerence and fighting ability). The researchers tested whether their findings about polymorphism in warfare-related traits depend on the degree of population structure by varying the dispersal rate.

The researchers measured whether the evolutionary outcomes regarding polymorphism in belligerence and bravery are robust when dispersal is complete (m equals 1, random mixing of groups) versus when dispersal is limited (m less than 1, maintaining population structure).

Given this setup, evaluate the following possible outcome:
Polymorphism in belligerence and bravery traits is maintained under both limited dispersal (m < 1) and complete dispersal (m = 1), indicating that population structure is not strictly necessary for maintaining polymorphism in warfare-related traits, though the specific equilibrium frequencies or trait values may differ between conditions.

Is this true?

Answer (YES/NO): NO